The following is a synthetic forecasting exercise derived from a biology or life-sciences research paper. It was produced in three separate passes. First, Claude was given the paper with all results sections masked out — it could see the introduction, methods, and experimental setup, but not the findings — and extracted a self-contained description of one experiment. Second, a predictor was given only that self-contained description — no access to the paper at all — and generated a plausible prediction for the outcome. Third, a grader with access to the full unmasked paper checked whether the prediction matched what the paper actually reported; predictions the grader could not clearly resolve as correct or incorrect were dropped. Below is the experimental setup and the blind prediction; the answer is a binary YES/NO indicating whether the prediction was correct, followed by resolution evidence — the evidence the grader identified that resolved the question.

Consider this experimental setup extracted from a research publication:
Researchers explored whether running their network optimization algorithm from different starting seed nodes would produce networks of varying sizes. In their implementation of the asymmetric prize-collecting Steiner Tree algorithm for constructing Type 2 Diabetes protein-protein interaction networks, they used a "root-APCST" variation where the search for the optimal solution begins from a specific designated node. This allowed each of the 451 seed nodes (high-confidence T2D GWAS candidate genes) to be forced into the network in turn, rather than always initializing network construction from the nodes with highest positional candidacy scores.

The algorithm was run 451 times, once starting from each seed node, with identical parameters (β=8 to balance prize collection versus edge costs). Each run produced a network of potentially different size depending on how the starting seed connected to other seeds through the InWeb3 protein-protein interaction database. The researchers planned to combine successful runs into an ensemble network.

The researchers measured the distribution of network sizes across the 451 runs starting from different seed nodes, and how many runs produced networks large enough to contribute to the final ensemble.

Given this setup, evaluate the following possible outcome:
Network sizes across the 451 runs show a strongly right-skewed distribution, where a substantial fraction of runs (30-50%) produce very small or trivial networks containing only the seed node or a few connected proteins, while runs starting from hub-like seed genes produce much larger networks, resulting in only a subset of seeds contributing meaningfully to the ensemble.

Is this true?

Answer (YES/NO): NO